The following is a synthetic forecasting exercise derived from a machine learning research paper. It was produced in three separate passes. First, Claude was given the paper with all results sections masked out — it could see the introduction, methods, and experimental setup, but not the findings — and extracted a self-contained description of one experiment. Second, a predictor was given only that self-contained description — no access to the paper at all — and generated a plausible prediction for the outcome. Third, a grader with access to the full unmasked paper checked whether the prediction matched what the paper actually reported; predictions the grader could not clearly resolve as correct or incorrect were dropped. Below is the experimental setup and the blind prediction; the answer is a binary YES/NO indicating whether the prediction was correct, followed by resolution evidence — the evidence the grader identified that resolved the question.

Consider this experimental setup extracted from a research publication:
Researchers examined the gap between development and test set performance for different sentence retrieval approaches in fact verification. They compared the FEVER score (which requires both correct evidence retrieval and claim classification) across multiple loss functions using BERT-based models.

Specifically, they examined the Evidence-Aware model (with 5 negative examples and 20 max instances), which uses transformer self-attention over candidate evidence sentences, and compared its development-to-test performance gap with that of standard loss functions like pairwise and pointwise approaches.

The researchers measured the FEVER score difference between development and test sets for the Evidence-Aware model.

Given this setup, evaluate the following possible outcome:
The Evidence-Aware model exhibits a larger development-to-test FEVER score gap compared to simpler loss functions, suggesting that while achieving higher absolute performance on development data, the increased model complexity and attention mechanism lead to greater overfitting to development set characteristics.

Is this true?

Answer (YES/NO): YES